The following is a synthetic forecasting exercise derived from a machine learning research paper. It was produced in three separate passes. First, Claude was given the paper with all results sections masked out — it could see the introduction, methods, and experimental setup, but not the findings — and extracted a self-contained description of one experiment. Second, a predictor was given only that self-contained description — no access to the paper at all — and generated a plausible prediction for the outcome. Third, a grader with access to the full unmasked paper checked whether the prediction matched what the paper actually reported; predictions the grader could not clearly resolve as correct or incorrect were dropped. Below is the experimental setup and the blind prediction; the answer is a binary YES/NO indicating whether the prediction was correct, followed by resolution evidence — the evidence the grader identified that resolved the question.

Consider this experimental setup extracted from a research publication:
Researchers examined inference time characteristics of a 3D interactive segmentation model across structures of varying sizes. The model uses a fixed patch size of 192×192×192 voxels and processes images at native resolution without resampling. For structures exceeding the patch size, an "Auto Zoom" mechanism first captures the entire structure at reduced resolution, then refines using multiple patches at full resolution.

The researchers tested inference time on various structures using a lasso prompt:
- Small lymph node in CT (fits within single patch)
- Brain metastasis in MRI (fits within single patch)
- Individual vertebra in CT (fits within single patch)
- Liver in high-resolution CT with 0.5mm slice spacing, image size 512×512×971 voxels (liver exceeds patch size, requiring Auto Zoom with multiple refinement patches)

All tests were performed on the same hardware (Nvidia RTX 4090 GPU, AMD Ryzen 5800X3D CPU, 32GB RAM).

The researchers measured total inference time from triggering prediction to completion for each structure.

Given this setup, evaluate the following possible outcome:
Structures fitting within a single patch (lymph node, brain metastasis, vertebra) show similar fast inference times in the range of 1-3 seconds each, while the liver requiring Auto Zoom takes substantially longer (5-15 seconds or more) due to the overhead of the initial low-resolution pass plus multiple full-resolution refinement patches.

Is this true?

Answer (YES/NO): NO